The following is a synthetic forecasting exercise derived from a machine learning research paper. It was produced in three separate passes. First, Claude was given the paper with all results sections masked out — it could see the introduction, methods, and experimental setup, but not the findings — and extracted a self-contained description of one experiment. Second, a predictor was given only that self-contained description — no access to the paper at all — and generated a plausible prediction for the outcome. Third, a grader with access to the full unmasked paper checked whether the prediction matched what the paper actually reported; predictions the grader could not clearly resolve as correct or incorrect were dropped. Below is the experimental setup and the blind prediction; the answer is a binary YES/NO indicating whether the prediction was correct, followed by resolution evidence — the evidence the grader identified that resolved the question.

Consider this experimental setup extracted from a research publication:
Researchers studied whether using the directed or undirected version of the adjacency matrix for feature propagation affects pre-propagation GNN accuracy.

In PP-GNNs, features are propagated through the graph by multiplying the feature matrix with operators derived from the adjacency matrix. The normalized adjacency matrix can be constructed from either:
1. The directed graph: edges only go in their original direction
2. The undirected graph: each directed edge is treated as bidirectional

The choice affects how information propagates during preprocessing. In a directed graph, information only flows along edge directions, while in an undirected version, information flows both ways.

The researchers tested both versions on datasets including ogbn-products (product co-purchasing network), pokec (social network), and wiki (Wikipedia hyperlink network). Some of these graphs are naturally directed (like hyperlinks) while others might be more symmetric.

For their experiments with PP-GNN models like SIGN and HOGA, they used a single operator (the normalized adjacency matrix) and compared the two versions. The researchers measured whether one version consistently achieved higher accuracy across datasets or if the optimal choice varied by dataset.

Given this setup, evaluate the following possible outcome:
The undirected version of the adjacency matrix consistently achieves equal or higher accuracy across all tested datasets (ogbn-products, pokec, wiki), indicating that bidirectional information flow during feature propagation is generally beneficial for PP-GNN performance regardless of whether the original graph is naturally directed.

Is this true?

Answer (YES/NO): NO